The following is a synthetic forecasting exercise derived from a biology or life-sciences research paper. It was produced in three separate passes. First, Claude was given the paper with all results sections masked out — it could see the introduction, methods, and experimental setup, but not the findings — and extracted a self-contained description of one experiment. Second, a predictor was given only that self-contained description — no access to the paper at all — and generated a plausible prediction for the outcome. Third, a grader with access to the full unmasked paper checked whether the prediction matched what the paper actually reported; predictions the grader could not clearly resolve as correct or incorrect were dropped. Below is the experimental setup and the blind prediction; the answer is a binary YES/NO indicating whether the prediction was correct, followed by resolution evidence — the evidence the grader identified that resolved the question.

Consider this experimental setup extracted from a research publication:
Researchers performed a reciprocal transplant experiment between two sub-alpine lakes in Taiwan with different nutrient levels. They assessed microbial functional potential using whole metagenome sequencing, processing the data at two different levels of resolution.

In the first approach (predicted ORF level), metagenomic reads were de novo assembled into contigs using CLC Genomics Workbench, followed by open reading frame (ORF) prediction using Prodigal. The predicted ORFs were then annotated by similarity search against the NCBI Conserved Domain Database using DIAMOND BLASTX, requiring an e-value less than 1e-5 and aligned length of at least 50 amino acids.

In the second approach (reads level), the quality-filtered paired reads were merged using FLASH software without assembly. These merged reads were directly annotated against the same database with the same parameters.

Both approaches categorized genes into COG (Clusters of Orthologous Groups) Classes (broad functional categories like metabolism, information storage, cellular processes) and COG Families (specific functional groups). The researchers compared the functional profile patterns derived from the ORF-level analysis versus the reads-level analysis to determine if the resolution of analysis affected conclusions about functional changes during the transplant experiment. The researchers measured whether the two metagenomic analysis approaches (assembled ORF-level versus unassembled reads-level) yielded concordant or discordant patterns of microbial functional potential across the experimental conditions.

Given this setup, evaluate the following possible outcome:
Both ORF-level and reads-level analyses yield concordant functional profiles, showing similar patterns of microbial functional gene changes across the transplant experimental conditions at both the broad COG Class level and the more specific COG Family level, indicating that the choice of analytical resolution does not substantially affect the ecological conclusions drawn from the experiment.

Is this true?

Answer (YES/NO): NO